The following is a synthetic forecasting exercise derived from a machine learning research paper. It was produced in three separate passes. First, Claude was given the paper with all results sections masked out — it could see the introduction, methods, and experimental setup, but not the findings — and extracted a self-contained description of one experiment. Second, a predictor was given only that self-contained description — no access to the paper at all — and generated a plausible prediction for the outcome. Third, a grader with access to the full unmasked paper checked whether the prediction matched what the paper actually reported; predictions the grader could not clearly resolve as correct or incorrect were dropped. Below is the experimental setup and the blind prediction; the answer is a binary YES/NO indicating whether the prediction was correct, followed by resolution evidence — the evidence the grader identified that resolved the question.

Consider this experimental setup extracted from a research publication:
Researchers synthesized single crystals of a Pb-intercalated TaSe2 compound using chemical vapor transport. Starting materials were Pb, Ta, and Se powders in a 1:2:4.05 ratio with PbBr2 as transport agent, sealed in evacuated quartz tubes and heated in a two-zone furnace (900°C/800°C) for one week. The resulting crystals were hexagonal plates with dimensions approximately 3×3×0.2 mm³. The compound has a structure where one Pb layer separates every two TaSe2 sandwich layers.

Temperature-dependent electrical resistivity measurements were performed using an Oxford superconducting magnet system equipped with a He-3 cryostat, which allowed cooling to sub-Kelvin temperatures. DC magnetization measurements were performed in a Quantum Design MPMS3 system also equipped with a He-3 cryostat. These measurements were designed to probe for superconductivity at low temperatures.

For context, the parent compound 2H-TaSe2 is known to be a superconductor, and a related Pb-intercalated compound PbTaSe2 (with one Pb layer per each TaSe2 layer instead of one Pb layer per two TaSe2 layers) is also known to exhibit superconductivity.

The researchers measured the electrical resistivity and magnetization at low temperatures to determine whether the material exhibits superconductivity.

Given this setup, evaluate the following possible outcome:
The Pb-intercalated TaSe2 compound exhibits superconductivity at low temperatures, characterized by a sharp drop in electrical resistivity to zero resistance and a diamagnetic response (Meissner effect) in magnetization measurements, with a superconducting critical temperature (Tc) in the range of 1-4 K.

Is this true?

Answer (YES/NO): YES